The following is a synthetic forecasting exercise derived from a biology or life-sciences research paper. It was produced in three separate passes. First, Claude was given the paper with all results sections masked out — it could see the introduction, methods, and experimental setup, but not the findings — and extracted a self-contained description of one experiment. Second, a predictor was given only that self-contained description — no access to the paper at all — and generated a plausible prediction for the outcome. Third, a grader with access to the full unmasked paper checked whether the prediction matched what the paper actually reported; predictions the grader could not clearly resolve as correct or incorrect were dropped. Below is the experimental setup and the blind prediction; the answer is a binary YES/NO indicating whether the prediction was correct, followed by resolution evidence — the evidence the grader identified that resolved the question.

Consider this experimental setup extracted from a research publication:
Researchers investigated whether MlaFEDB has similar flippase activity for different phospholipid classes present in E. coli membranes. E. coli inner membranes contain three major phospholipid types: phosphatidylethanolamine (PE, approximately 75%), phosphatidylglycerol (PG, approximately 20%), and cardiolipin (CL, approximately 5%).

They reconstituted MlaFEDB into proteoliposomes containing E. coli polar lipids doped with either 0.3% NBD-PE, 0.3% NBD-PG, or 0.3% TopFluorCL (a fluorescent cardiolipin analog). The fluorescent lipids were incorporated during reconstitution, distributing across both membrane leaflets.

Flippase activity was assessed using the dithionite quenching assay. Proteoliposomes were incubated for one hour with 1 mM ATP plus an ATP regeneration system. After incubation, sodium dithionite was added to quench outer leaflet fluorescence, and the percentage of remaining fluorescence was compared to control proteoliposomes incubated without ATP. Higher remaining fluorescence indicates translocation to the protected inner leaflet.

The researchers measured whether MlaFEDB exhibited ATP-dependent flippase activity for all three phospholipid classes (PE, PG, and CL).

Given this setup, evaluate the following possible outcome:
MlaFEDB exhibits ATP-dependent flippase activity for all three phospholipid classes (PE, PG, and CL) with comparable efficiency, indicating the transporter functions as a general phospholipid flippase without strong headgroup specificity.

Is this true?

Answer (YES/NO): NO